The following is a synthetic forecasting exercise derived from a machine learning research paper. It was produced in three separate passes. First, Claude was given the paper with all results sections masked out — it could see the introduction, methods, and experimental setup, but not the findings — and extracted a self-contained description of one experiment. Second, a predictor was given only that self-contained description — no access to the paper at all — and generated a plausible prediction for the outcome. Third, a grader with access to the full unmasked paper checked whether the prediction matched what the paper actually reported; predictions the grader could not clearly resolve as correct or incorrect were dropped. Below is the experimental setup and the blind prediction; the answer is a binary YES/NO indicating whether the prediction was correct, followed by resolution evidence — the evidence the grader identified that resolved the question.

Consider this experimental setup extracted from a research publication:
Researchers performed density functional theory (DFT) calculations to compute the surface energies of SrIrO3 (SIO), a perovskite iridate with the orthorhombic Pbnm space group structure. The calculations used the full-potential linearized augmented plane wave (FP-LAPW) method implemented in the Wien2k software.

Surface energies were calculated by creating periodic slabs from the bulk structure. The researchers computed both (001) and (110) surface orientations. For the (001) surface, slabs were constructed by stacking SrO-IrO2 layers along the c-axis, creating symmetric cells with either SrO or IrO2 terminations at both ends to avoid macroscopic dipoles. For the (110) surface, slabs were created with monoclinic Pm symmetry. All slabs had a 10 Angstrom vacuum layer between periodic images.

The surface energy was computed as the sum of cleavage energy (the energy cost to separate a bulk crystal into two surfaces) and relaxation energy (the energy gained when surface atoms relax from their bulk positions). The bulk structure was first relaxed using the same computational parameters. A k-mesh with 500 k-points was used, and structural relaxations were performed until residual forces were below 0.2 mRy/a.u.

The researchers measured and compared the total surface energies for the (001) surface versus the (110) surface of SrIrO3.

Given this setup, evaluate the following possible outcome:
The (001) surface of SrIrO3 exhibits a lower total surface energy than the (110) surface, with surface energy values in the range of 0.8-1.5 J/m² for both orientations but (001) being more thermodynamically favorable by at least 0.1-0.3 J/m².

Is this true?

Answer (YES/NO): NO